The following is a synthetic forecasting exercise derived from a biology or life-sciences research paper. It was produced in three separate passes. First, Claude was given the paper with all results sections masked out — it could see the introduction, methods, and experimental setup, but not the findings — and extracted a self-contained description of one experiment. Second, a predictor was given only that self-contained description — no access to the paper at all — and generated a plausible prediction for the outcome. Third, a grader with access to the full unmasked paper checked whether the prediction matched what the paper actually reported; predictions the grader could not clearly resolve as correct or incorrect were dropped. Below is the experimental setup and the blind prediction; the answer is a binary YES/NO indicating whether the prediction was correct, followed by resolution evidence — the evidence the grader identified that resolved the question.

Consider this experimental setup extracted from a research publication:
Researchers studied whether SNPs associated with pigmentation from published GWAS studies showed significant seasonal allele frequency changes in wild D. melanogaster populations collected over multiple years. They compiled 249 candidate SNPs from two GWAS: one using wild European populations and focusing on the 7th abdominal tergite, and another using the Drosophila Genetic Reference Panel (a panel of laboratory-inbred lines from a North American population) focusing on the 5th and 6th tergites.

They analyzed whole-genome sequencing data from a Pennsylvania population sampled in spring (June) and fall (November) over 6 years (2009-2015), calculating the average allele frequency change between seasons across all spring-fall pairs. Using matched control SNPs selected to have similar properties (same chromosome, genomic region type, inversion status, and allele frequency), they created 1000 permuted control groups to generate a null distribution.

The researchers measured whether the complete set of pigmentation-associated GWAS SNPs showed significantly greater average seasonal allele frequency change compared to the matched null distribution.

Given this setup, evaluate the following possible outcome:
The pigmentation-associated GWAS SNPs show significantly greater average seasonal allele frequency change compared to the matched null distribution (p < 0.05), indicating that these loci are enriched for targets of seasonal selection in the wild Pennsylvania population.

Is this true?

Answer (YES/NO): NO